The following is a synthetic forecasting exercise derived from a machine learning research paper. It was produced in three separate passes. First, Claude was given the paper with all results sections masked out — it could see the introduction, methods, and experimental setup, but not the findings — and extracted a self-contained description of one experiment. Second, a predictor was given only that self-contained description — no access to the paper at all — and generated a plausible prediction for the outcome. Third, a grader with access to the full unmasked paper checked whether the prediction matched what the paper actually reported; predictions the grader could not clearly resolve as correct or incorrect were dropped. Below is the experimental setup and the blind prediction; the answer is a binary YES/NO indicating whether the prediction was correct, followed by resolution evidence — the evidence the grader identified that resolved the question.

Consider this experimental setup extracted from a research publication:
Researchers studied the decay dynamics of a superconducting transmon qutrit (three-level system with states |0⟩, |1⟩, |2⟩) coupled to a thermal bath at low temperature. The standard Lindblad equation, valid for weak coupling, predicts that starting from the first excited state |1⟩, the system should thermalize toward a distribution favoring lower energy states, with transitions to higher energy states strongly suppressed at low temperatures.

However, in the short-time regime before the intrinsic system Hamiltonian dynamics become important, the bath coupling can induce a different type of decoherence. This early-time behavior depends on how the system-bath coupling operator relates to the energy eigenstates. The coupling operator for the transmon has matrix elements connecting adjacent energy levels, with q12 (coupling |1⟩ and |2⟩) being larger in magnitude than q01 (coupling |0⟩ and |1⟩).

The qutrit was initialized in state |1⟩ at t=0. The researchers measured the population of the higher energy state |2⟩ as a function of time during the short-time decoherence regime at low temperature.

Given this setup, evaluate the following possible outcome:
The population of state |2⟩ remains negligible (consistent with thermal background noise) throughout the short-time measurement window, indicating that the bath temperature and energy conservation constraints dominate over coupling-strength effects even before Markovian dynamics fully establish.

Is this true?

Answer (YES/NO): NO